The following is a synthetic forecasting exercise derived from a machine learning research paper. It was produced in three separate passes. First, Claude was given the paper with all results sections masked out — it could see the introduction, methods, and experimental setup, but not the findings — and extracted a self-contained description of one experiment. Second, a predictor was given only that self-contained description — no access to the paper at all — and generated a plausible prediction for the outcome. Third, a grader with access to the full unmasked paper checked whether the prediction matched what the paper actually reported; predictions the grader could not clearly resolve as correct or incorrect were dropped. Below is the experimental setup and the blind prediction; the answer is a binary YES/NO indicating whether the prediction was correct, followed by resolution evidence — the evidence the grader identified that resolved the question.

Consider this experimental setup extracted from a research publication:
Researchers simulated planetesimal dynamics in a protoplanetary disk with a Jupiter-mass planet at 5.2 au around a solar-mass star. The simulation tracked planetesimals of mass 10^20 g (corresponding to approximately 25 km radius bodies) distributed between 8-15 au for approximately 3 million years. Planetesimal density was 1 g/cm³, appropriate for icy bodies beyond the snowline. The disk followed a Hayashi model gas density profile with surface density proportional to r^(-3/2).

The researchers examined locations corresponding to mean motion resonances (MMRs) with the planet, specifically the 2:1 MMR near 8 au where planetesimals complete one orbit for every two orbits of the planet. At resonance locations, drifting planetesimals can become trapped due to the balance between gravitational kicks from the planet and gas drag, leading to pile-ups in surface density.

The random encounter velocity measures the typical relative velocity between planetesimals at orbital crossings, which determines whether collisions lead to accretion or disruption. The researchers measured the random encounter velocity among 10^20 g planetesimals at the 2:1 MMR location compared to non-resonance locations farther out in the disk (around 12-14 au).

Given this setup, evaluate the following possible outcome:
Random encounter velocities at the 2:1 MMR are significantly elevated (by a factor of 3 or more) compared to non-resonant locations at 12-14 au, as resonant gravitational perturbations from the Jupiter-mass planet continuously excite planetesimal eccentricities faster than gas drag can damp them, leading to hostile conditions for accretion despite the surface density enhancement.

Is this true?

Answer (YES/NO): YES